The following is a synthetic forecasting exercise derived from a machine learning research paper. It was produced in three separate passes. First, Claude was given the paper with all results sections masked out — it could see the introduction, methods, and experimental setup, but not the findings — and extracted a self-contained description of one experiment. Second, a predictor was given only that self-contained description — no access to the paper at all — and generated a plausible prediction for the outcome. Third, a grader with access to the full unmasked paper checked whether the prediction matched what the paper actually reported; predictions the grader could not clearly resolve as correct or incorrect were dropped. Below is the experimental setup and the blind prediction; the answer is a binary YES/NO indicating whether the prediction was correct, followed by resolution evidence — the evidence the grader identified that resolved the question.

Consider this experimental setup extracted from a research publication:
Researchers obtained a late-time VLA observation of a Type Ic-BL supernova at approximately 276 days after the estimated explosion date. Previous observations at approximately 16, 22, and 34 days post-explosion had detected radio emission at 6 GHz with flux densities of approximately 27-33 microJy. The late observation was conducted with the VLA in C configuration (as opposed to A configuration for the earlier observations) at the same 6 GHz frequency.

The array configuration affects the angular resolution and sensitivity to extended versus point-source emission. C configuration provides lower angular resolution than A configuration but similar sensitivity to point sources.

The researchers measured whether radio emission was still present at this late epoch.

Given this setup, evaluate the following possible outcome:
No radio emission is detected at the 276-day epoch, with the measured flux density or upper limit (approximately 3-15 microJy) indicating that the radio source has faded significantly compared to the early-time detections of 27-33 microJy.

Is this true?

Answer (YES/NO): YES